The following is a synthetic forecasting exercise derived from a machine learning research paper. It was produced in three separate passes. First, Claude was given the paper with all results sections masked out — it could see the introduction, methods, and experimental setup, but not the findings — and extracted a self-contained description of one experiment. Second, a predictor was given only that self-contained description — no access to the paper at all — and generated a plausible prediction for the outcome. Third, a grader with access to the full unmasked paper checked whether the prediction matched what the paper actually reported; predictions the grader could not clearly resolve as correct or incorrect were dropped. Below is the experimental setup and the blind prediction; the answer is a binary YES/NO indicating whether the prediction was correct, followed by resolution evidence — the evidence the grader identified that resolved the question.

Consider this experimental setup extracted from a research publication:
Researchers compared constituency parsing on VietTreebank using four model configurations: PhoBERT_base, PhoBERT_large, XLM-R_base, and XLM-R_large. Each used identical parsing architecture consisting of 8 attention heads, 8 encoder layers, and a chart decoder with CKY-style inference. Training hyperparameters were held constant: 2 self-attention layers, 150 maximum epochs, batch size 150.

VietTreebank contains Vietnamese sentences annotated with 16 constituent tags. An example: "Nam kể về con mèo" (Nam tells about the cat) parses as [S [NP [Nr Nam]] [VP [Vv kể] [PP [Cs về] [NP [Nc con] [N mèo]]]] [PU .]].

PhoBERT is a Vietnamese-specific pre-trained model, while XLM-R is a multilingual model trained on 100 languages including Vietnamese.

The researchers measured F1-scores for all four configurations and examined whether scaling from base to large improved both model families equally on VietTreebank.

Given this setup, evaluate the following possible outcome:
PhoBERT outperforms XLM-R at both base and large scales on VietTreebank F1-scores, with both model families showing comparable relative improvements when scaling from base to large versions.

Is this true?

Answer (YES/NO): NO